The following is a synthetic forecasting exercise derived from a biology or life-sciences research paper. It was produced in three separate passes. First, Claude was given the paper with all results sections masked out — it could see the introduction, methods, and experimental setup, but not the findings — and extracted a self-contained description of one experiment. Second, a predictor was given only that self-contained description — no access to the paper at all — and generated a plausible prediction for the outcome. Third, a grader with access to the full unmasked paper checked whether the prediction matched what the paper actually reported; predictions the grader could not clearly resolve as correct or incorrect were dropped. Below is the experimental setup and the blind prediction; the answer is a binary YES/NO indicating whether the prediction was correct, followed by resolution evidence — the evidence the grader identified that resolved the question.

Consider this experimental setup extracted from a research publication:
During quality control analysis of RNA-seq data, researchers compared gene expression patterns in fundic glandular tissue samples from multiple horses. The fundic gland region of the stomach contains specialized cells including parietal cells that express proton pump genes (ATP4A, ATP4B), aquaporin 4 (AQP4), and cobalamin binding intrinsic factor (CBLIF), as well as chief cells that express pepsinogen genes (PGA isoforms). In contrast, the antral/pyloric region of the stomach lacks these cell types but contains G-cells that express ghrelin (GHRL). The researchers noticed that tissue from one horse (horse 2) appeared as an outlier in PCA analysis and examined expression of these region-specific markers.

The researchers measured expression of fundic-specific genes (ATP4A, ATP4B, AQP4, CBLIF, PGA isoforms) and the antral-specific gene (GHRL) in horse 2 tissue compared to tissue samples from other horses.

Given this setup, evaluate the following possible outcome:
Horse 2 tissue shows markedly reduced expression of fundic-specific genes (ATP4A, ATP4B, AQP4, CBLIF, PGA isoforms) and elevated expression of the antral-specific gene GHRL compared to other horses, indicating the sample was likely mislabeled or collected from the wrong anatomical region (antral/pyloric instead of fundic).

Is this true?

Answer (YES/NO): YES